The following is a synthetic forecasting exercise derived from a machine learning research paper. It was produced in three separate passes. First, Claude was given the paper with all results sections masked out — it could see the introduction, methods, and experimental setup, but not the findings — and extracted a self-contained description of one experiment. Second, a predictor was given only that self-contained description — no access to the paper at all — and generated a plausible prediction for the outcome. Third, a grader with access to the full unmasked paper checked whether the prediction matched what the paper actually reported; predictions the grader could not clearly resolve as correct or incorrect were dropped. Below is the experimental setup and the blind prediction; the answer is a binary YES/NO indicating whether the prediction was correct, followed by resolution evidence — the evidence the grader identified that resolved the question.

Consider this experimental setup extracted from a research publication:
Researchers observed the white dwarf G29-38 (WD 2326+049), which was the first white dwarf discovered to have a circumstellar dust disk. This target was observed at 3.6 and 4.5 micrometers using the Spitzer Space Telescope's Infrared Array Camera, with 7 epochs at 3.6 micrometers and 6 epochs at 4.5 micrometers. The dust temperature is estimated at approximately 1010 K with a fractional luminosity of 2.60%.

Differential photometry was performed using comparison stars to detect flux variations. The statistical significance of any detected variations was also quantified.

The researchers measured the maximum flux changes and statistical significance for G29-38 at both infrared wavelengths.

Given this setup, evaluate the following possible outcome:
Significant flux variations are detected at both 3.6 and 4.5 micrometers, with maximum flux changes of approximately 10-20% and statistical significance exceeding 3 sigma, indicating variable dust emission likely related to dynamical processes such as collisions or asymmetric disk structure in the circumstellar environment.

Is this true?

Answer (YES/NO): YES